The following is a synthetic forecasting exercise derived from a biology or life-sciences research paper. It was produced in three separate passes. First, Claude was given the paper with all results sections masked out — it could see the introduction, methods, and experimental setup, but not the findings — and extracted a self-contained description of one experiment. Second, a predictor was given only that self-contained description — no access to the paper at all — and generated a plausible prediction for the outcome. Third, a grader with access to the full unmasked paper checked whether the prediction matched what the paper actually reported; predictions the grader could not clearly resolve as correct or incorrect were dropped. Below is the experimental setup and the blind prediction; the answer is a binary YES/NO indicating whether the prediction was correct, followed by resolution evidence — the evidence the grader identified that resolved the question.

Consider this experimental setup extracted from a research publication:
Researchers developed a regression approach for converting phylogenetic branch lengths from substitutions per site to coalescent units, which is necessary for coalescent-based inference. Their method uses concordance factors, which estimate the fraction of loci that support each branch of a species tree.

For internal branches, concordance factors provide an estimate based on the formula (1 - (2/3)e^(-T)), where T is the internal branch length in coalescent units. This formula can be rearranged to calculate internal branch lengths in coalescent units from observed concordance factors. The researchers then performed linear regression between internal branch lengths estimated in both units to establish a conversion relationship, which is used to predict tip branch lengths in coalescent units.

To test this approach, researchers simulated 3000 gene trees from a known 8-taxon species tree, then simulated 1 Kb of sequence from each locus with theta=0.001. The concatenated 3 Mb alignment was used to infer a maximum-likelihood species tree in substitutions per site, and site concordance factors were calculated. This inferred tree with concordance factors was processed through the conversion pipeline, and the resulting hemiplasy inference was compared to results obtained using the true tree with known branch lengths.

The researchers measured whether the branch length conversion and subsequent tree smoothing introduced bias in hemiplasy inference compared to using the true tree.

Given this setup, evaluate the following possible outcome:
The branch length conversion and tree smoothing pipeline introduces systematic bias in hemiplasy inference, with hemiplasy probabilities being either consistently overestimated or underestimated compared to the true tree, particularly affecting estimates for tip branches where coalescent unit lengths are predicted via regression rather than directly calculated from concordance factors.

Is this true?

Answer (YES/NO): NO